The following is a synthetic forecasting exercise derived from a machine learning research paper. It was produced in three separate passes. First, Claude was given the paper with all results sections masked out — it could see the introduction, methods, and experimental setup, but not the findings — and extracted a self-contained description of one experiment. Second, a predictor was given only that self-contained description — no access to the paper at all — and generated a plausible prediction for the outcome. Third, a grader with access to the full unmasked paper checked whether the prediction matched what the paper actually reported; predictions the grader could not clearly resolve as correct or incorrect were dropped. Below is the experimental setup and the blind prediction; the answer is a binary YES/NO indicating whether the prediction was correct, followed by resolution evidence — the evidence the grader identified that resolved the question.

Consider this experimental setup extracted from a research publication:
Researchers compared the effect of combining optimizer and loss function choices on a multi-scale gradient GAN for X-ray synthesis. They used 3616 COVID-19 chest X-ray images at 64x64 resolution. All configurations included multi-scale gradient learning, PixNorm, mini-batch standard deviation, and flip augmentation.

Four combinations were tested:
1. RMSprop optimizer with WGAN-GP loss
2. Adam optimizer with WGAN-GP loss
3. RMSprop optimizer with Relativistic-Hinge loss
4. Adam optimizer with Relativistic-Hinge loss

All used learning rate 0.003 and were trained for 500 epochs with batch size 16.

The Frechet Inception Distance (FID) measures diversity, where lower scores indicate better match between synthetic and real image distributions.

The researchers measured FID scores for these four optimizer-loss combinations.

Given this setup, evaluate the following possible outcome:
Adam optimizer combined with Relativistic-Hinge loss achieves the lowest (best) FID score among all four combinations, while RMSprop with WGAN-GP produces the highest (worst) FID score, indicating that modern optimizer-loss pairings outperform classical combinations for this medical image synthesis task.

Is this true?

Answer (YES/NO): YES